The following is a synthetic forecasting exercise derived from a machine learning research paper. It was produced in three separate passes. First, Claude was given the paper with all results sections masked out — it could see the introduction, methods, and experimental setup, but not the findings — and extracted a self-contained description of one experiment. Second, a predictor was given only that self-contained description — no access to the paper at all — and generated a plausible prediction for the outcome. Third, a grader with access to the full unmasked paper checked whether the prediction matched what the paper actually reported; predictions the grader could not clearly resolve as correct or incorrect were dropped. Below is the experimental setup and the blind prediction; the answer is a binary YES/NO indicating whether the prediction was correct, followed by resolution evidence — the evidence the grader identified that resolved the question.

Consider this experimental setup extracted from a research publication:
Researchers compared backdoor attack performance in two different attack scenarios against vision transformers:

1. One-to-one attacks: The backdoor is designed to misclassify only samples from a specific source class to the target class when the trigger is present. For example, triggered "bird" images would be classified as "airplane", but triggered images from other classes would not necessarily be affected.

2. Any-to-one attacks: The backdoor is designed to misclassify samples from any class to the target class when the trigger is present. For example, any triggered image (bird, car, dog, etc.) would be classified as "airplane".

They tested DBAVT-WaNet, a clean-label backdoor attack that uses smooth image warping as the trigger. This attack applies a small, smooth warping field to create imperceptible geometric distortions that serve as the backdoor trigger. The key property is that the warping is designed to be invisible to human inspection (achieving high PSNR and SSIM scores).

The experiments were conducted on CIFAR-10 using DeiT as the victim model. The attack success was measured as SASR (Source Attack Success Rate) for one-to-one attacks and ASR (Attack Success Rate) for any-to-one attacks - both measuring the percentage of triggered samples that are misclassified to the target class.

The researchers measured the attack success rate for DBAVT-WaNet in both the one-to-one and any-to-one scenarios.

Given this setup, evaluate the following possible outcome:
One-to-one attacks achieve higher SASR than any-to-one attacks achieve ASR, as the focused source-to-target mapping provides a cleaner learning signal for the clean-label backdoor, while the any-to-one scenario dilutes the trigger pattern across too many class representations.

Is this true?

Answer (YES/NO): YES